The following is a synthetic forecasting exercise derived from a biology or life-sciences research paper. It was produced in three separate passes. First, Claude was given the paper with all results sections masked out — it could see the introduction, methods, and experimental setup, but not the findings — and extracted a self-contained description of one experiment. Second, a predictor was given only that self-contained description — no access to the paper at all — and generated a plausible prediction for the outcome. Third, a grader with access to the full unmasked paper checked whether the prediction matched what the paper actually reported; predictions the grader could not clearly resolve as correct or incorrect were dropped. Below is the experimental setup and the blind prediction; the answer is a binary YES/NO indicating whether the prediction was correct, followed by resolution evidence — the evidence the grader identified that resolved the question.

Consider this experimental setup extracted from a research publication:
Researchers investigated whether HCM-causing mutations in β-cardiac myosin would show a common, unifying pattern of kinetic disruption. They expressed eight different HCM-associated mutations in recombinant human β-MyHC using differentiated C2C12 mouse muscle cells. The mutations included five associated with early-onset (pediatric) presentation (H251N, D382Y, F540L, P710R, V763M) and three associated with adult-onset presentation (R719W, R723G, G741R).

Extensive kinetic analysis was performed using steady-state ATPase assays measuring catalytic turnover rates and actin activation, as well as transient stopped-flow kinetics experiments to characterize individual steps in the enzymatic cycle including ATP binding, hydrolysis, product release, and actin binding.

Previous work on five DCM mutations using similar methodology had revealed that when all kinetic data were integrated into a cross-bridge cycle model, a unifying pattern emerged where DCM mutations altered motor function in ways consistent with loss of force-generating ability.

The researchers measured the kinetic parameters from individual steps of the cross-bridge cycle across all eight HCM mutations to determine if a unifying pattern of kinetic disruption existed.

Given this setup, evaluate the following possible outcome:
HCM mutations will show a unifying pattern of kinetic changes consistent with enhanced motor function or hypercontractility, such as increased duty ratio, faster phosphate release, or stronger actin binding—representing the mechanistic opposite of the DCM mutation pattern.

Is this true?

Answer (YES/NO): NO